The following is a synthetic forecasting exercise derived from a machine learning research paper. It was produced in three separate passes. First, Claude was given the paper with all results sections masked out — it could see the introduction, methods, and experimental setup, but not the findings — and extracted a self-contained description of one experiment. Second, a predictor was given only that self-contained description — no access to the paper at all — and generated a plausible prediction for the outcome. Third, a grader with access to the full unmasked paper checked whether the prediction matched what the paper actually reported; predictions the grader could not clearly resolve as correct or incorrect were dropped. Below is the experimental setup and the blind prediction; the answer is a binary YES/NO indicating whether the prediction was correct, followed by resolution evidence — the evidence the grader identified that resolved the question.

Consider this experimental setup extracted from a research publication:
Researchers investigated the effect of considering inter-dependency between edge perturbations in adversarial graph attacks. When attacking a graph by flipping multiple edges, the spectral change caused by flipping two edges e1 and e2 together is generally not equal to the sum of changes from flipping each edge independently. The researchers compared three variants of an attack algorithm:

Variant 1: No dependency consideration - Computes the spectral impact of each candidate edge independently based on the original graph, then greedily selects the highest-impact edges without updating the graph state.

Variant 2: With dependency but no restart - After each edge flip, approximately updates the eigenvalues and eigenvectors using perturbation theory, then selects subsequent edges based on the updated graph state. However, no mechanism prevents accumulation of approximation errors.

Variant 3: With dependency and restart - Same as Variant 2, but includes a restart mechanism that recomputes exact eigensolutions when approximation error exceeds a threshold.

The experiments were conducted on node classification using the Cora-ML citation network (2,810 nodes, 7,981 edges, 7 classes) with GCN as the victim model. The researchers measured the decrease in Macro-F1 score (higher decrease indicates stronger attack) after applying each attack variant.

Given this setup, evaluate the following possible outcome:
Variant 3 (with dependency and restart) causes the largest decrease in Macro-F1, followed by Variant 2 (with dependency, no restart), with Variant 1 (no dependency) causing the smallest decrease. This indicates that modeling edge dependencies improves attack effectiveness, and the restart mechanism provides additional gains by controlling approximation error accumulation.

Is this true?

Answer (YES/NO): YES